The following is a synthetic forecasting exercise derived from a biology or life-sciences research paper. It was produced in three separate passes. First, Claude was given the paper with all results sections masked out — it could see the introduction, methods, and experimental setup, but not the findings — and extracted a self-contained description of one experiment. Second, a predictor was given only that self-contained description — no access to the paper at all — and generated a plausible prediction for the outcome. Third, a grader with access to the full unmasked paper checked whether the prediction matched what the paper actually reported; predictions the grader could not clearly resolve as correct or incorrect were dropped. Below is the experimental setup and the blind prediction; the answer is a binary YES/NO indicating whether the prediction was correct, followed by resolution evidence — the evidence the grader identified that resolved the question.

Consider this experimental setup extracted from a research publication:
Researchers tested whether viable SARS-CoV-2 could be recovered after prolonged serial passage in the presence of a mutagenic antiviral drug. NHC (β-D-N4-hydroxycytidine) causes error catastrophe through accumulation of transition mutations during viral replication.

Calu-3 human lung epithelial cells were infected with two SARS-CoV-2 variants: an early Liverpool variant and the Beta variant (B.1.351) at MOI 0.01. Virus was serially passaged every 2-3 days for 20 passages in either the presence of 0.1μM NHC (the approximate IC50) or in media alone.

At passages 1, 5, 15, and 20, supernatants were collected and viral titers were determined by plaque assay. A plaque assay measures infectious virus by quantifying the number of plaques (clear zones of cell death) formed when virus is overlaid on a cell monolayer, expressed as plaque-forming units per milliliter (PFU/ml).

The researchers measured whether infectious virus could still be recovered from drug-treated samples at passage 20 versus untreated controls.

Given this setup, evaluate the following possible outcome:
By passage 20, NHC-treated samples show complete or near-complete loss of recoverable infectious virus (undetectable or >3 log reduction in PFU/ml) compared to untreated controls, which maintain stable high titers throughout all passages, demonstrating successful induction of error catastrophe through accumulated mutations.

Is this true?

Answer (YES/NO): NO